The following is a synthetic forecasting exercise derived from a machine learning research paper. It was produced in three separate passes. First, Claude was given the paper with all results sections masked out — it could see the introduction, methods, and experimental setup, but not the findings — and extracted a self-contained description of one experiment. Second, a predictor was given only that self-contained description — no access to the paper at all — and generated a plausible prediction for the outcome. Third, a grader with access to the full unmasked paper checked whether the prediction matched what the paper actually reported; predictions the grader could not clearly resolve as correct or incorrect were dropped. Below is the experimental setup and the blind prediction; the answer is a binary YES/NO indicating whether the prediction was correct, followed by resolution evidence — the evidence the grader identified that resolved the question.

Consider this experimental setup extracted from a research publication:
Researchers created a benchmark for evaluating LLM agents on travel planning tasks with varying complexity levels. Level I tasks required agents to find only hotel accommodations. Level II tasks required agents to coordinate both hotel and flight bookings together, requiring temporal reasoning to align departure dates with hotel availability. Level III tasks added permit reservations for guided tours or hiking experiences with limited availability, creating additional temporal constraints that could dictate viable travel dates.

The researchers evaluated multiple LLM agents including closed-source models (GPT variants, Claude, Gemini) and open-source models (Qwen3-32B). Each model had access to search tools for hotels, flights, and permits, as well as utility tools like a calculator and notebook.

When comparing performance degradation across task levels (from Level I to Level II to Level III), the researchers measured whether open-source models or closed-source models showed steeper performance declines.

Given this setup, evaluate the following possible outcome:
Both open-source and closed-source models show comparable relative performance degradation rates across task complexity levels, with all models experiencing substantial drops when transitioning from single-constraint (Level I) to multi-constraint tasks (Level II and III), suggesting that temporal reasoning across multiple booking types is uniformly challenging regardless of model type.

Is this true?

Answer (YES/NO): NO